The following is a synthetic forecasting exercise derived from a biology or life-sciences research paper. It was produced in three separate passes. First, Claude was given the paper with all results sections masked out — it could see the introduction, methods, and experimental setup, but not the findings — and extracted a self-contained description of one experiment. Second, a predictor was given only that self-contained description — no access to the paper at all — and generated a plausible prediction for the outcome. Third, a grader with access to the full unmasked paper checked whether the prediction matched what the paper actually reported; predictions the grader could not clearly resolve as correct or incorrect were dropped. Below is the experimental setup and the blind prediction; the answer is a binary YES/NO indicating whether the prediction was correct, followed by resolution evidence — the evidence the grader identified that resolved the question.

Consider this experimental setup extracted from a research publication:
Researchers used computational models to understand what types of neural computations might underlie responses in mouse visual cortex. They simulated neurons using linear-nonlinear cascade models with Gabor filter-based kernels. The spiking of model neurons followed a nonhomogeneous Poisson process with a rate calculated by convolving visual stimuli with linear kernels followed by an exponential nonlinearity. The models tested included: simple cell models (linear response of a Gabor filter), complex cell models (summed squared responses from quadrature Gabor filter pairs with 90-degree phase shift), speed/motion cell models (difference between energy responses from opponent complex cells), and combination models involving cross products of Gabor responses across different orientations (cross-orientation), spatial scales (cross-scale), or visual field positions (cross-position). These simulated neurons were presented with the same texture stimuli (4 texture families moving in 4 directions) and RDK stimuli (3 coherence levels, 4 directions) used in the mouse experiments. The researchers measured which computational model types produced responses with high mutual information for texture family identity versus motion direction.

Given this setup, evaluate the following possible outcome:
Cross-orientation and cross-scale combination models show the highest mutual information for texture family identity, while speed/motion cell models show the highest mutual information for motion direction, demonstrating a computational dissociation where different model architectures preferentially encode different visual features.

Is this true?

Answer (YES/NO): NO